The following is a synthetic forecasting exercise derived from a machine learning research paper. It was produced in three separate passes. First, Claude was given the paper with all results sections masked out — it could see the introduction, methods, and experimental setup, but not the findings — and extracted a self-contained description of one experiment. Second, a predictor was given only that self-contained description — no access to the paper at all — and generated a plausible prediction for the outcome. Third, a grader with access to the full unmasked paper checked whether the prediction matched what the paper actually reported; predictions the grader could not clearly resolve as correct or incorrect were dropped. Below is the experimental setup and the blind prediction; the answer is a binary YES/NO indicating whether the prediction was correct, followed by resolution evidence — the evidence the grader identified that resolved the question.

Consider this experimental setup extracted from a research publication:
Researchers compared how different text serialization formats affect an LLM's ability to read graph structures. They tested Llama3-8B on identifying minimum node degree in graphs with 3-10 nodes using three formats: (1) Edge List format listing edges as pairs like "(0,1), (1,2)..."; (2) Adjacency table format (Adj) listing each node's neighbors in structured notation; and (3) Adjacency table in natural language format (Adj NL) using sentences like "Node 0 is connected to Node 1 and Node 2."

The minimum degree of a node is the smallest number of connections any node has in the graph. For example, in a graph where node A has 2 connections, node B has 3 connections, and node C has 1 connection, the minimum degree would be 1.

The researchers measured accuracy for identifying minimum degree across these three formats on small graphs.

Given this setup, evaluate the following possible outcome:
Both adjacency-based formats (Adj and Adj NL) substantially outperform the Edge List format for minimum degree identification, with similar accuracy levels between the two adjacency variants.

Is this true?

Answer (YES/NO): NO